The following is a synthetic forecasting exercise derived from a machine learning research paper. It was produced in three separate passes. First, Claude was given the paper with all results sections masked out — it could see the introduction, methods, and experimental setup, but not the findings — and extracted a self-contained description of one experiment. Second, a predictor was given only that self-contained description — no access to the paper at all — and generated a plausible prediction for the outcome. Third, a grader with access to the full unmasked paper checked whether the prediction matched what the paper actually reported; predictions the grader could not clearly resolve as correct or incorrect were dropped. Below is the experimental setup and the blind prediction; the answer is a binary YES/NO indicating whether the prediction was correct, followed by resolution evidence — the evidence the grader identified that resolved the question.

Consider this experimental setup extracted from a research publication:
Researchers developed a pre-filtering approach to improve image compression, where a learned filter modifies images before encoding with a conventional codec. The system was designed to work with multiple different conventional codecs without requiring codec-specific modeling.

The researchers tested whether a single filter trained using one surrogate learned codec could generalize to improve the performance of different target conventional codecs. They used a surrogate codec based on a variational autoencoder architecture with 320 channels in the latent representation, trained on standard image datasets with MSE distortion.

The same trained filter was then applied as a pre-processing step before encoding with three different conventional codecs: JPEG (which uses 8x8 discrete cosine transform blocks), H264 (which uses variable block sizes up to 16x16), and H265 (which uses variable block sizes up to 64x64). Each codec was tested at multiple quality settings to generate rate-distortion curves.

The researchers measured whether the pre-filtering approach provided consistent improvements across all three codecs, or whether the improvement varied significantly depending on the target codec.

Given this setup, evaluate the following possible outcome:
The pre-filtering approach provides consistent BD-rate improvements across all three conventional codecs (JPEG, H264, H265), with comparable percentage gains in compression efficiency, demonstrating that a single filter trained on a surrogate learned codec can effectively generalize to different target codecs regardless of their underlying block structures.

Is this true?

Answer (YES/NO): NO